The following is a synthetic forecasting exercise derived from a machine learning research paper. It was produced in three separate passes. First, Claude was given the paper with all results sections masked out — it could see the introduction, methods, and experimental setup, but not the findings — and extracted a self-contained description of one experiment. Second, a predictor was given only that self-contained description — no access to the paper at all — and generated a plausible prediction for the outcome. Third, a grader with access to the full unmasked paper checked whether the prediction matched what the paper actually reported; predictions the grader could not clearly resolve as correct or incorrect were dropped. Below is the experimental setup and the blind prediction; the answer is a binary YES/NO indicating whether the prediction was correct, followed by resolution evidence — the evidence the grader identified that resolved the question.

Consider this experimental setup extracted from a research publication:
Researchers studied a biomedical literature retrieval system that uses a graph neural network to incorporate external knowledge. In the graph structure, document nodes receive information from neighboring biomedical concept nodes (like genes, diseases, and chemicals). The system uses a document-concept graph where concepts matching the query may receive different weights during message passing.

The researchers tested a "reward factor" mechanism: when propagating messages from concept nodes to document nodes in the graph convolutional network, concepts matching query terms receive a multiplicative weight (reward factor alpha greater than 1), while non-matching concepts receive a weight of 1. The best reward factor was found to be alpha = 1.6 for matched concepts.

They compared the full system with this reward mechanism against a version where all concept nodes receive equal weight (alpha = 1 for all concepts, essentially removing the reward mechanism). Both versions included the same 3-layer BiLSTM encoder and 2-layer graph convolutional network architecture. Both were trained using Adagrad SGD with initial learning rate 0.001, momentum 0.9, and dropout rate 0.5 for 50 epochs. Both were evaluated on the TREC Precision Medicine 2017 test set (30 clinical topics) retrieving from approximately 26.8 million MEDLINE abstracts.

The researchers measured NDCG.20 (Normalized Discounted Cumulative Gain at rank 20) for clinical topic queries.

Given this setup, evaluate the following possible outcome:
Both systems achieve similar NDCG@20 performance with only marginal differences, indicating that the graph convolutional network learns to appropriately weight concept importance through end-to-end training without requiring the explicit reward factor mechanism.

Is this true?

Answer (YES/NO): NO